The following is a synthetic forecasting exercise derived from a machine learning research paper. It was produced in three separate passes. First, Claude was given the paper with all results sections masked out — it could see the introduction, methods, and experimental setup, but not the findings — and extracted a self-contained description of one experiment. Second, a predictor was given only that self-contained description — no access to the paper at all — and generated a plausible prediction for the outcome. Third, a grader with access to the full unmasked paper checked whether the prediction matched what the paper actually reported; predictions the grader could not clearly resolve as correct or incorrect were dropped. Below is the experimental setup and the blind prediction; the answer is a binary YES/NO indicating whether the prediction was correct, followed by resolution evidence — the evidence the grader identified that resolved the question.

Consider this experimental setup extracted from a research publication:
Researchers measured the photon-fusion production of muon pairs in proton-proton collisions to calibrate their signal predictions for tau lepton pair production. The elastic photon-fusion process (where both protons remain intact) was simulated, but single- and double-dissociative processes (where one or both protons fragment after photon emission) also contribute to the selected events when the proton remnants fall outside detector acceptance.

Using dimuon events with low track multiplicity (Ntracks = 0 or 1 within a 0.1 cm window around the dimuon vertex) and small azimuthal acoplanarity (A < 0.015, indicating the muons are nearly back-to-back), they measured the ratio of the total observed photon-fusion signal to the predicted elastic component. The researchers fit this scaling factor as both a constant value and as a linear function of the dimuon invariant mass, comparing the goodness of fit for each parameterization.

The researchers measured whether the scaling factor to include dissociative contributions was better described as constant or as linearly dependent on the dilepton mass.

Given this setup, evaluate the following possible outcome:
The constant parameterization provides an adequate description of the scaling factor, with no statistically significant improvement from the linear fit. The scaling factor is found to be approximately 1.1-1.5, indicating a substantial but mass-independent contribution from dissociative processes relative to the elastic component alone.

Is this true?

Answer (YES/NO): NO